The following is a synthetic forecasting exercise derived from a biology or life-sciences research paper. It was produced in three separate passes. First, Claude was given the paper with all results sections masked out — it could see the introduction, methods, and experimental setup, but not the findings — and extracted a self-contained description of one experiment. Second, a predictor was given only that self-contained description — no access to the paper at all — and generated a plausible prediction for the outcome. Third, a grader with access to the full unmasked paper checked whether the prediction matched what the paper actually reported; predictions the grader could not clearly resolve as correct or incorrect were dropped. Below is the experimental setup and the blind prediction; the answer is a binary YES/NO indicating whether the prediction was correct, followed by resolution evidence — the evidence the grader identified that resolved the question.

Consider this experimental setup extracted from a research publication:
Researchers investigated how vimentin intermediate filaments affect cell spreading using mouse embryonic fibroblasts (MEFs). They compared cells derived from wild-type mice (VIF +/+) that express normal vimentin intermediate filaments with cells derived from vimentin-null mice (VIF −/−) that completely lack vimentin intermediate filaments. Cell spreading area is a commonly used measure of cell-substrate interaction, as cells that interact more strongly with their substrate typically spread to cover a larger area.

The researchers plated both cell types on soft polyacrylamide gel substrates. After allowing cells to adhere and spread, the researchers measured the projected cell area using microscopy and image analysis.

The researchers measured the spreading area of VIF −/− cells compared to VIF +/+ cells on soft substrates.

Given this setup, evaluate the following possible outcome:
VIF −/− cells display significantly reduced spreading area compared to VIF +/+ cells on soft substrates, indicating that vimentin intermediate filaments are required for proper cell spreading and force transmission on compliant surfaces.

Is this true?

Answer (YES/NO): YES